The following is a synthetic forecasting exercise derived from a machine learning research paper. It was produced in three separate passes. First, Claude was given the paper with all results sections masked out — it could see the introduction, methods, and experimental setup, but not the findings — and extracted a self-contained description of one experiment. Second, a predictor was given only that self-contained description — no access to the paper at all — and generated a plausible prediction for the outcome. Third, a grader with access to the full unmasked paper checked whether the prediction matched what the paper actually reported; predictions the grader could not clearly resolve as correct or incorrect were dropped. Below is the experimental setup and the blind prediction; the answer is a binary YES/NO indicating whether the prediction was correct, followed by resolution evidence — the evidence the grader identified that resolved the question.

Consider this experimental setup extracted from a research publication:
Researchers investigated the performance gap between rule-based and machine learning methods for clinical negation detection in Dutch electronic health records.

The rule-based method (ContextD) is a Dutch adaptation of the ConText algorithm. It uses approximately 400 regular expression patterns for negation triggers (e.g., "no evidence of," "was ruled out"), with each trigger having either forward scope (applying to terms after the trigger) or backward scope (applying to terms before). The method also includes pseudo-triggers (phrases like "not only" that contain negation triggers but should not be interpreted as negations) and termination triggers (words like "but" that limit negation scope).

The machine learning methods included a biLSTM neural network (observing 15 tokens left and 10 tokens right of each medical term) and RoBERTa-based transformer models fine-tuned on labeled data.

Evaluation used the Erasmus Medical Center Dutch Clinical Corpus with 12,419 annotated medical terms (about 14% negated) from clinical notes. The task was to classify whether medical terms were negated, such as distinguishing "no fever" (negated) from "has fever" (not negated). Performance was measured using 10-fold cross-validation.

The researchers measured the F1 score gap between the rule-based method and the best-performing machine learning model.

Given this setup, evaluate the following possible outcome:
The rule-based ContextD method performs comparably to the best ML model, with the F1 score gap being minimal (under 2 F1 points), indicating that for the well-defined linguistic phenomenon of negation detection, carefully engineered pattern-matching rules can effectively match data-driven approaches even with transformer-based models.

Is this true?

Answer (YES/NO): NO